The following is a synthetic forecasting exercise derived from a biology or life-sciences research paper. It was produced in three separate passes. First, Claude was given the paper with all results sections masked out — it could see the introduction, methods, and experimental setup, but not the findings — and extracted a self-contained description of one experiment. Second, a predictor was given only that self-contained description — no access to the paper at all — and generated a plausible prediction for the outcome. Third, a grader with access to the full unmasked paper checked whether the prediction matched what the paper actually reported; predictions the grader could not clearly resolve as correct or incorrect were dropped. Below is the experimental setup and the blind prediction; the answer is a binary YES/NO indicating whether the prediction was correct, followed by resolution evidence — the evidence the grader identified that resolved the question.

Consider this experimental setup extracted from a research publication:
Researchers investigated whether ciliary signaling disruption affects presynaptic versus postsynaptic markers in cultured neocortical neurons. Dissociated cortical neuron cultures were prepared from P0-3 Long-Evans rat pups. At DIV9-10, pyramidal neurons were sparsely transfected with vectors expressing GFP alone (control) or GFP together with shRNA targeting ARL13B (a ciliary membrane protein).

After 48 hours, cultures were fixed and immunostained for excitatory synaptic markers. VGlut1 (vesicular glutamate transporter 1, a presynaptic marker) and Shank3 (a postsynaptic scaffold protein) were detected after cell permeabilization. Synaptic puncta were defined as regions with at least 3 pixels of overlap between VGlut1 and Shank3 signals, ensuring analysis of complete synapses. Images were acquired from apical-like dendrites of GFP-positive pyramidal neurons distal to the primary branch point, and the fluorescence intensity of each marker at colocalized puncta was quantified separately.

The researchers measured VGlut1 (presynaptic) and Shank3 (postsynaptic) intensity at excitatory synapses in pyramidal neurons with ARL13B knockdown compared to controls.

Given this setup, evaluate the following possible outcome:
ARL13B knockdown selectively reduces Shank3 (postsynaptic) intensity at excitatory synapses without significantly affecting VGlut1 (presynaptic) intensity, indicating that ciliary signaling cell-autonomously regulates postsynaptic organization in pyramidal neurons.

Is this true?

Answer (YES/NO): NO